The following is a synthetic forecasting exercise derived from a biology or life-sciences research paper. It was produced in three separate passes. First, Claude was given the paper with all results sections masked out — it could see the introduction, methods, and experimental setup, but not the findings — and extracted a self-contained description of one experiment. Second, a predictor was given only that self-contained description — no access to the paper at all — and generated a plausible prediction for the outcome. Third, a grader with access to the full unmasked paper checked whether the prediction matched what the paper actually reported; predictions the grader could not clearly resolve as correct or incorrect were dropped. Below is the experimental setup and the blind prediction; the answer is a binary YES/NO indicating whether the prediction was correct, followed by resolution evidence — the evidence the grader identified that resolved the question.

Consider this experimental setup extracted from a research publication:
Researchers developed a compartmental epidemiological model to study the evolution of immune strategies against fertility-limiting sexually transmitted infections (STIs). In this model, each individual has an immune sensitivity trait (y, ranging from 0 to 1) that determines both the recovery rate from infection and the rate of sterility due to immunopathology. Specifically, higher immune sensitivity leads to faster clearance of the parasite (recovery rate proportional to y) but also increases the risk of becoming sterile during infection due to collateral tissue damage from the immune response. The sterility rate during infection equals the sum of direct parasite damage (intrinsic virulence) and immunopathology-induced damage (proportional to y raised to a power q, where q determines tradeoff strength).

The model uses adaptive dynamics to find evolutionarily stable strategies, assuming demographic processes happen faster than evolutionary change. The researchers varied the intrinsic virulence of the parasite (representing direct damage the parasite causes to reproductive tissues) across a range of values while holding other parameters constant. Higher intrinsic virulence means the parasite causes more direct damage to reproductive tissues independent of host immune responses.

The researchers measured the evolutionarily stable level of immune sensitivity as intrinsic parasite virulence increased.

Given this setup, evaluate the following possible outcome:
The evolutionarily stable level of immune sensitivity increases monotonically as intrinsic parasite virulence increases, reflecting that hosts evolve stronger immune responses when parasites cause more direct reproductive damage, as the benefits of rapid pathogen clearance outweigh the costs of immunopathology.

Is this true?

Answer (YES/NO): YES